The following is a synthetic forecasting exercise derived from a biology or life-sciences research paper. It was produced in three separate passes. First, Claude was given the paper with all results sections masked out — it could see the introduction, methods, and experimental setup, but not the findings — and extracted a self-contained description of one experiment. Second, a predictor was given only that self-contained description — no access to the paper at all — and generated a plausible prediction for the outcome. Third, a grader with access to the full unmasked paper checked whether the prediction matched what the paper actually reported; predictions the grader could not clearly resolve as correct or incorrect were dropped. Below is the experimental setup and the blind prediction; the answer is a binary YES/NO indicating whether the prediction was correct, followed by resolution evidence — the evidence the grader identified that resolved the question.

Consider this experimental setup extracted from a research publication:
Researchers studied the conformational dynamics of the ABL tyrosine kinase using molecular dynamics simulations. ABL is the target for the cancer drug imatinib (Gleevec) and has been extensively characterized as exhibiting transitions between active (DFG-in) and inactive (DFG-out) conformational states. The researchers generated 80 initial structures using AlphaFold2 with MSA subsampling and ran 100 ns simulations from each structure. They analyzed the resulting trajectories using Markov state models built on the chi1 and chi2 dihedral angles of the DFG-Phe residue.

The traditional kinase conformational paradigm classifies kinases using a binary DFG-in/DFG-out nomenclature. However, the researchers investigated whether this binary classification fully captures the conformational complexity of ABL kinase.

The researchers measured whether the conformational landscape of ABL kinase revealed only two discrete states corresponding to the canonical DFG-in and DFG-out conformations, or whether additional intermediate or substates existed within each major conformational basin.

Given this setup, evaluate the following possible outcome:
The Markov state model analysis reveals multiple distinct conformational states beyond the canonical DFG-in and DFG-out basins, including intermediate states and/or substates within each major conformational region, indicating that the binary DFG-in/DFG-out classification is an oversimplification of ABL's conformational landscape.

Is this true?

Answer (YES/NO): YES